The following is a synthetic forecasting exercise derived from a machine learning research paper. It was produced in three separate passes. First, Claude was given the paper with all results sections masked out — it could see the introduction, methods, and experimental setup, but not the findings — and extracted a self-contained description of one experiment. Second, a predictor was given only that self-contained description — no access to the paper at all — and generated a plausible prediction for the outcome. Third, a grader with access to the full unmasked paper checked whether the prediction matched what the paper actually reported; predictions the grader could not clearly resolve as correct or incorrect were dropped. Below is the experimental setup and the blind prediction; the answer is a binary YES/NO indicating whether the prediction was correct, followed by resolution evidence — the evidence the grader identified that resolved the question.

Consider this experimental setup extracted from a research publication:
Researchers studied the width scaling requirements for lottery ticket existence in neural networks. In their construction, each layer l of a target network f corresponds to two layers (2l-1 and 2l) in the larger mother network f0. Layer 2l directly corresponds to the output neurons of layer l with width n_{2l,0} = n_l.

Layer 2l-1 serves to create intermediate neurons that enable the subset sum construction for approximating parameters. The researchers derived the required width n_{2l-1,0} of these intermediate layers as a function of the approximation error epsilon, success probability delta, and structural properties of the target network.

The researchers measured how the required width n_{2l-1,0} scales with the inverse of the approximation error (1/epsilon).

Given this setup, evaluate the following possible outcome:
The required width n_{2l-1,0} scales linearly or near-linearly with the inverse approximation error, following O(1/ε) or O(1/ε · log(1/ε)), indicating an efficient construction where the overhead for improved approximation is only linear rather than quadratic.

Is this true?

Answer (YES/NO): NO